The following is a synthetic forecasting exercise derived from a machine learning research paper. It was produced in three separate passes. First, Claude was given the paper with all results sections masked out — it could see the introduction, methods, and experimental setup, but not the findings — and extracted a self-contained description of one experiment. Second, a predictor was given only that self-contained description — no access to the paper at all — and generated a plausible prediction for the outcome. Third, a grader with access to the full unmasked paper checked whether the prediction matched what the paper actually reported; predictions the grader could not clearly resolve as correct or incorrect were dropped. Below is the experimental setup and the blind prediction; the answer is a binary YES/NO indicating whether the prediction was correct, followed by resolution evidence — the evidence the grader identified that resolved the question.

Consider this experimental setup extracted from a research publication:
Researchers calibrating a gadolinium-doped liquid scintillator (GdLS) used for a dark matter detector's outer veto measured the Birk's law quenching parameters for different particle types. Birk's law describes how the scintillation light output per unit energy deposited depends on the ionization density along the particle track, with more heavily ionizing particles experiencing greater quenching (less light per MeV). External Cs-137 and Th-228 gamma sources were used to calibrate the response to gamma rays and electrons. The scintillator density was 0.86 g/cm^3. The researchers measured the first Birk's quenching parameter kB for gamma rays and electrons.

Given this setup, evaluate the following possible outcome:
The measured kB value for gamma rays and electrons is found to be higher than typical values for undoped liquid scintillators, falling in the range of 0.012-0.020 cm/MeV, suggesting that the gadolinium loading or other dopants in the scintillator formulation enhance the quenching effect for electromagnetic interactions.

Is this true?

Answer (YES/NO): NO